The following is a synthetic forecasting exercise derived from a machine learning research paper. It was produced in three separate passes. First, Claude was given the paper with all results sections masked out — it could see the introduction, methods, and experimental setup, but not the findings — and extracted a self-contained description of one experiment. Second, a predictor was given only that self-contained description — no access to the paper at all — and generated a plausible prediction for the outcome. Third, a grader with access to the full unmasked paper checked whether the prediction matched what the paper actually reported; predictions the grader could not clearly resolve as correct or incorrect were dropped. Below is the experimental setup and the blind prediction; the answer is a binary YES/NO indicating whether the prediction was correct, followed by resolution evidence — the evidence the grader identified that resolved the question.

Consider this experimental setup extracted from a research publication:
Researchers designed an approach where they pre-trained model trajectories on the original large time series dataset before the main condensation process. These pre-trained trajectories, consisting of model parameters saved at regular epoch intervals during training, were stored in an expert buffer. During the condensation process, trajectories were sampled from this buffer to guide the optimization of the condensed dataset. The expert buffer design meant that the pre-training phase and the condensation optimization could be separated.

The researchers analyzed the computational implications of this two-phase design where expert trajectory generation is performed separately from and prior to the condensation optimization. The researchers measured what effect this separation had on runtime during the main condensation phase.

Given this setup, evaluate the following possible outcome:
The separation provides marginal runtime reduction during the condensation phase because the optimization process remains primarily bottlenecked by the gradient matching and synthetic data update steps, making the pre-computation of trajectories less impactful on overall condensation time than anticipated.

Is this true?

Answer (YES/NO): NO